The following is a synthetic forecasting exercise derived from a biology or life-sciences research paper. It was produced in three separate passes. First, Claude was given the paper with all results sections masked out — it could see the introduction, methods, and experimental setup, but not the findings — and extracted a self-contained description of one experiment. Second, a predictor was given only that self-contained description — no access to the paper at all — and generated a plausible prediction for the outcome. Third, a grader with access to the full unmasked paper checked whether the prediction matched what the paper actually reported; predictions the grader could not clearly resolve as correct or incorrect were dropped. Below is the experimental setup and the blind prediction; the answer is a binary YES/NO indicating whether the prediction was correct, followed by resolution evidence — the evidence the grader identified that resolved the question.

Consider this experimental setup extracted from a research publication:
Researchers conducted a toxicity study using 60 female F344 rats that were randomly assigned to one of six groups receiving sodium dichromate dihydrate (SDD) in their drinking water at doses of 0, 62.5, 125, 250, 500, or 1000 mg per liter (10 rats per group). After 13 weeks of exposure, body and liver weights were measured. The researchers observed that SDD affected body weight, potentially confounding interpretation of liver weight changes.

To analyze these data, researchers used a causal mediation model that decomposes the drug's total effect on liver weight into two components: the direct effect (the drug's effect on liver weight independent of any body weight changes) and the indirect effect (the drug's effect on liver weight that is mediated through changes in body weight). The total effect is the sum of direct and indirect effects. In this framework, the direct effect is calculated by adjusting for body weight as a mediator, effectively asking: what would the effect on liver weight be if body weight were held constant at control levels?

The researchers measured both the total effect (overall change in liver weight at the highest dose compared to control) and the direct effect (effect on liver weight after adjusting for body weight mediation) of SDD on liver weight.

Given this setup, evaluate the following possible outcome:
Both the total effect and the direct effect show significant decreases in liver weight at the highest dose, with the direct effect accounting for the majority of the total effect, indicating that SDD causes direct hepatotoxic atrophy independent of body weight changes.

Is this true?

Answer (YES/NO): NO